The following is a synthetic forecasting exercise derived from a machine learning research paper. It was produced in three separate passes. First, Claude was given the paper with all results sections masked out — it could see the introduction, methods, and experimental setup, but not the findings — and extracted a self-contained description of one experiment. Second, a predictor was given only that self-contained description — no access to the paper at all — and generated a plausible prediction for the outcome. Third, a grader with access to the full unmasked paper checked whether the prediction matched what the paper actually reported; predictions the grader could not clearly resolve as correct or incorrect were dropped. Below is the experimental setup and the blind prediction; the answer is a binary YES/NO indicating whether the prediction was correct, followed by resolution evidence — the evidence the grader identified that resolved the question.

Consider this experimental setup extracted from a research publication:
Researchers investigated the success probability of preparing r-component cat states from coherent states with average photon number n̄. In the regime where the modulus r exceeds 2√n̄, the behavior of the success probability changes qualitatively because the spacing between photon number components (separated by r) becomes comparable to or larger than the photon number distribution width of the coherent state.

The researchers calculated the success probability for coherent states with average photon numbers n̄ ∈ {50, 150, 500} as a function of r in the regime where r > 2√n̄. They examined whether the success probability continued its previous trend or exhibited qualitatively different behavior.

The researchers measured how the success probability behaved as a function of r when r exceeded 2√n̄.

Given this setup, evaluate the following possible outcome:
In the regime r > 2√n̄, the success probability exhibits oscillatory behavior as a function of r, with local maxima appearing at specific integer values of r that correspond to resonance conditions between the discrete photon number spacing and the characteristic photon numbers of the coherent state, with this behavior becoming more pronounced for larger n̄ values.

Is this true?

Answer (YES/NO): NO